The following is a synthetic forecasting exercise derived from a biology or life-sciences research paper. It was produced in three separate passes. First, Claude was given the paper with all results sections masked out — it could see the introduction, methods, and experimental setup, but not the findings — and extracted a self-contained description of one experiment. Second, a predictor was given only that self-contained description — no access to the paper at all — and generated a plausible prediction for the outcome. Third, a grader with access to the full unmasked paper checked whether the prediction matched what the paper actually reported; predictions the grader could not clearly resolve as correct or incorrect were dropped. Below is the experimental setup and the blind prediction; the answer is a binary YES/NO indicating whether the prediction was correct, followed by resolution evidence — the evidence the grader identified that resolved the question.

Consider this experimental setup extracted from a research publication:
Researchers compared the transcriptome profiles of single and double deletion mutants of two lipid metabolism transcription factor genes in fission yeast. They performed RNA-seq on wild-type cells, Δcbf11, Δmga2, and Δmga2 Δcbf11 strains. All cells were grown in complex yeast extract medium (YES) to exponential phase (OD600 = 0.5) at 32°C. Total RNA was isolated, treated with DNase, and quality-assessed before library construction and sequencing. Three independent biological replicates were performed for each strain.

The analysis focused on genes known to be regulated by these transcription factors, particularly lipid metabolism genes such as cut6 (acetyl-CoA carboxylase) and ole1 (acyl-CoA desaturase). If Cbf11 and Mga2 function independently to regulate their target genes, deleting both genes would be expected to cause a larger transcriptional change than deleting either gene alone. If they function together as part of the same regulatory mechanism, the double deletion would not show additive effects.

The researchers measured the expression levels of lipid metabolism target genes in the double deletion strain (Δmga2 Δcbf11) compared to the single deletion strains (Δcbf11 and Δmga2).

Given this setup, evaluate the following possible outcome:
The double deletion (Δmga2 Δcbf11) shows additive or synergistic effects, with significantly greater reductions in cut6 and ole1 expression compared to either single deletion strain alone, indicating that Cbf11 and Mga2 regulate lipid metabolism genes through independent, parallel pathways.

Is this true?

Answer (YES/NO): NO